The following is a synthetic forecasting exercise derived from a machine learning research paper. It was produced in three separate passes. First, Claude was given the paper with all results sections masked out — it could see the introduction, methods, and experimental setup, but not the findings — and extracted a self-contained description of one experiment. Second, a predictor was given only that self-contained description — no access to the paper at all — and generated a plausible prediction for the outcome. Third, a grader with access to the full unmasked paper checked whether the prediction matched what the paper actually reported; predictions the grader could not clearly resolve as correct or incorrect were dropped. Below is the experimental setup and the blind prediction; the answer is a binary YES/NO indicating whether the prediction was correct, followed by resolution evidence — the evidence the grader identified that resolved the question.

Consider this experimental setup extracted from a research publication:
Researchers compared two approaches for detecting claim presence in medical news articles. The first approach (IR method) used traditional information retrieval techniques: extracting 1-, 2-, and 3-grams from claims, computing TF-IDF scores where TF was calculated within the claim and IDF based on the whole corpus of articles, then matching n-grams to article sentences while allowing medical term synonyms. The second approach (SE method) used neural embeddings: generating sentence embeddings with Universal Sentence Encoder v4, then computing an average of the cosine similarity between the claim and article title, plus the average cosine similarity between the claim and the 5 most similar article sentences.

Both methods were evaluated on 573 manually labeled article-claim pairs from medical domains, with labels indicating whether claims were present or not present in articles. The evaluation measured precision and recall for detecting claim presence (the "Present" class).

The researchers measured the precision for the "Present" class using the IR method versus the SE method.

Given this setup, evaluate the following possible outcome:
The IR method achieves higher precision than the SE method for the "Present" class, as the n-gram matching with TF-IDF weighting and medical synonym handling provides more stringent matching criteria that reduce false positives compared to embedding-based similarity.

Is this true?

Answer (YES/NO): YES